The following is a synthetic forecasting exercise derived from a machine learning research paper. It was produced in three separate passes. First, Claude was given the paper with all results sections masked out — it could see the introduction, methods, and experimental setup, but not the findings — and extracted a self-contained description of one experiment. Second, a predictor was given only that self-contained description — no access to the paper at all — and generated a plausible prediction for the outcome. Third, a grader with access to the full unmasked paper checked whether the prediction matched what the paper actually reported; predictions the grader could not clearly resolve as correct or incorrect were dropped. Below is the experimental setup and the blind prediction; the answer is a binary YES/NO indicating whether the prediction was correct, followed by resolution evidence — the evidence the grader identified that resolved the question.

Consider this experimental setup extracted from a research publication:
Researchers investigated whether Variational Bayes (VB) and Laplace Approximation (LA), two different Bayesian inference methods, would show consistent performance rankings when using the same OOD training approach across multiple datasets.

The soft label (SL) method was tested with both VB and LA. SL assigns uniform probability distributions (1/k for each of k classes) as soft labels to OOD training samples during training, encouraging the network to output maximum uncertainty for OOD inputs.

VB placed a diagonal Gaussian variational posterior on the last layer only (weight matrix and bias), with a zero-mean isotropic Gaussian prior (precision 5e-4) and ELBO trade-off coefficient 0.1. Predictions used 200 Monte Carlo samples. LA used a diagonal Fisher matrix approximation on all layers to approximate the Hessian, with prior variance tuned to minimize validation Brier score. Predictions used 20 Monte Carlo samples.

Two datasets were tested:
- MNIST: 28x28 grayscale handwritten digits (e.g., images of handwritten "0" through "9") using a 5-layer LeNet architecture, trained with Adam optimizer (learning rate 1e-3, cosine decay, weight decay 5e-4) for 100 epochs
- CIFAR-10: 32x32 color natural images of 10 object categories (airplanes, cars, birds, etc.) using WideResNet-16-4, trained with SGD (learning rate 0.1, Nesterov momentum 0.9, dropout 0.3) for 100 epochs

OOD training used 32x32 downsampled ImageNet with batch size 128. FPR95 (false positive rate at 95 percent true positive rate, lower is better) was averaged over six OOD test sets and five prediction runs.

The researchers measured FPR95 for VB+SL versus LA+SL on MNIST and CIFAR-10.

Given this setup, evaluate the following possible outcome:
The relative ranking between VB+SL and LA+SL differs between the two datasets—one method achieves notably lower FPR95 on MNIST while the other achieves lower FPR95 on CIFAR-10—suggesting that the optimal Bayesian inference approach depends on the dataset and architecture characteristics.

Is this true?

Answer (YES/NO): NO